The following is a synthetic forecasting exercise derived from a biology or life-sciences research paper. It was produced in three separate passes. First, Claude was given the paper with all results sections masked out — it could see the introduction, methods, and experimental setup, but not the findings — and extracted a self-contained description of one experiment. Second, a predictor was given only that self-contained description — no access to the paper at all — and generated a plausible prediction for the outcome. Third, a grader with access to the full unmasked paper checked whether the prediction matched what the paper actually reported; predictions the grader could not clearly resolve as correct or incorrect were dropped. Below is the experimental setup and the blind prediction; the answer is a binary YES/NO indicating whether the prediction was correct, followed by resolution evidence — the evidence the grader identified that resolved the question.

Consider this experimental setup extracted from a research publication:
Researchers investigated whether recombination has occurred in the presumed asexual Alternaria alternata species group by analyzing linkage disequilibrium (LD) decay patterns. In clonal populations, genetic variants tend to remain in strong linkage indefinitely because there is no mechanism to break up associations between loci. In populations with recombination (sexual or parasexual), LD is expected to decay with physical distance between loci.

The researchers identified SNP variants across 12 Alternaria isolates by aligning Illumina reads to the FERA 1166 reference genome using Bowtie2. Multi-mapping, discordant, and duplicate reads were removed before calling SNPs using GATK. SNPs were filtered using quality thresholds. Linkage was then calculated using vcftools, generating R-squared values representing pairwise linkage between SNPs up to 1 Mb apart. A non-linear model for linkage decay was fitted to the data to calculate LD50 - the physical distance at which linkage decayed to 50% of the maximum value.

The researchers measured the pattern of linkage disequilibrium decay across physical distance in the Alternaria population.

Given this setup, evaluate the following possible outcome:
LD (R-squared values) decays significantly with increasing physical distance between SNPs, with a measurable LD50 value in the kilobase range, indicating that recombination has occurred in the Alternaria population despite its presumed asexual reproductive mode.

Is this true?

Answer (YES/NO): NO